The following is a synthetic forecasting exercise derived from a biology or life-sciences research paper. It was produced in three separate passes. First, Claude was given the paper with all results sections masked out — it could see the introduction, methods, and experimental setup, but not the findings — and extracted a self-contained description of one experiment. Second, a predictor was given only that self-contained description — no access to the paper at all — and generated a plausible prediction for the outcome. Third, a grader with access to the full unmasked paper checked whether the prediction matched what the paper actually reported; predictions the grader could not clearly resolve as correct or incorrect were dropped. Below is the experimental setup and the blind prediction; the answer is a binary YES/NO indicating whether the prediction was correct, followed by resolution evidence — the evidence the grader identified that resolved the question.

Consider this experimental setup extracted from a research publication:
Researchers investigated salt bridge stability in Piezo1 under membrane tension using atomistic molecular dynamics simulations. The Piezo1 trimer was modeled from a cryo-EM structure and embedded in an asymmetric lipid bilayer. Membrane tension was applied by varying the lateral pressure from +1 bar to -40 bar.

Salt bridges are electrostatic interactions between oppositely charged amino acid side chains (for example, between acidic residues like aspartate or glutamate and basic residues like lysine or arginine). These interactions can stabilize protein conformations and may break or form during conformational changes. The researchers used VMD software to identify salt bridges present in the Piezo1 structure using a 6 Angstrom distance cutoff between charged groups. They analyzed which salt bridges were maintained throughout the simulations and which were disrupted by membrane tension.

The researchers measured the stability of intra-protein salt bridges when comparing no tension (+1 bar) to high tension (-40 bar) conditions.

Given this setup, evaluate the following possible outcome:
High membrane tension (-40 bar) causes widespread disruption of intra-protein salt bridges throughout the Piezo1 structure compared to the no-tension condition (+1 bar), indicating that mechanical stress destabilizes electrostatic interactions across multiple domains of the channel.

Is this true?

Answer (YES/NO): NO